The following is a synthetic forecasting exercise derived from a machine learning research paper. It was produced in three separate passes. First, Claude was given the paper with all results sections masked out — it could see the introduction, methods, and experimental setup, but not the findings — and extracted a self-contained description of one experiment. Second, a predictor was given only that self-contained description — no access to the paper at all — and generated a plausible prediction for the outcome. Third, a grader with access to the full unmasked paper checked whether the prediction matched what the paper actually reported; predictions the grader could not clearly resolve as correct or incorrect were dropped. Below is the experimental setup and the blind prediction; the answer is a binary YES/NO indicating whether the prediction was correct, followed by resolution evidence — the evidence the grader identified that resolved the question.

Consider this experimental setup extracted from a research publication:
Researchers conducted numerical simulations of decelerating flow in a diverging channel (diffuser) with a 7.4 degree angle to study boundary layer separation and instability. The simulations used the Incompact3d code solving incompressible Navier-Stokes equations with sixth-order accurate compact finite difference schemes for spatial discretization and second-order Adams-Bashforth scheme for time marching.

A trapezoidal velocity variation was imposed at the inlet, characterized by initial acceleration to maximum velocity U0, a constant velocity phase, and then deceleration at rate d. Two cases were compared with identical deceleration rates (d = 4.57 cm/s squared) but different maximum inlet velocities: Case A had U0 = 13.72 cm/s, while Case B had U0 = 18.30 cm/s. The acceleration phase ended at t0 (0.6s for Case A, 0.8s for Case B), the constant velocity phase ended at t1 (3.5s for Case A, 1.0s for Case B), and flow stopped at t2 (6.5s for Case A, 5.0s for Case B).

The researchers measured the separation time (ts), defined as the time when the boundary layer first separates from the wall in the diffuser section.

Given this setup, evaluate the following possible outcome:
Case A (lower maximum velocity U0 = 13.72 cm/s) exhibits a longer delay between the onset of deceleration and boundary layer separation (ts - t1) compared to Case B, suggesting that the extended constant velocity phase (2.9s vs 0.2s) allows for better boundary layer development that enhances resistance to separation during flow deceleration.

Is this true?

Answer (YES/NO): NO